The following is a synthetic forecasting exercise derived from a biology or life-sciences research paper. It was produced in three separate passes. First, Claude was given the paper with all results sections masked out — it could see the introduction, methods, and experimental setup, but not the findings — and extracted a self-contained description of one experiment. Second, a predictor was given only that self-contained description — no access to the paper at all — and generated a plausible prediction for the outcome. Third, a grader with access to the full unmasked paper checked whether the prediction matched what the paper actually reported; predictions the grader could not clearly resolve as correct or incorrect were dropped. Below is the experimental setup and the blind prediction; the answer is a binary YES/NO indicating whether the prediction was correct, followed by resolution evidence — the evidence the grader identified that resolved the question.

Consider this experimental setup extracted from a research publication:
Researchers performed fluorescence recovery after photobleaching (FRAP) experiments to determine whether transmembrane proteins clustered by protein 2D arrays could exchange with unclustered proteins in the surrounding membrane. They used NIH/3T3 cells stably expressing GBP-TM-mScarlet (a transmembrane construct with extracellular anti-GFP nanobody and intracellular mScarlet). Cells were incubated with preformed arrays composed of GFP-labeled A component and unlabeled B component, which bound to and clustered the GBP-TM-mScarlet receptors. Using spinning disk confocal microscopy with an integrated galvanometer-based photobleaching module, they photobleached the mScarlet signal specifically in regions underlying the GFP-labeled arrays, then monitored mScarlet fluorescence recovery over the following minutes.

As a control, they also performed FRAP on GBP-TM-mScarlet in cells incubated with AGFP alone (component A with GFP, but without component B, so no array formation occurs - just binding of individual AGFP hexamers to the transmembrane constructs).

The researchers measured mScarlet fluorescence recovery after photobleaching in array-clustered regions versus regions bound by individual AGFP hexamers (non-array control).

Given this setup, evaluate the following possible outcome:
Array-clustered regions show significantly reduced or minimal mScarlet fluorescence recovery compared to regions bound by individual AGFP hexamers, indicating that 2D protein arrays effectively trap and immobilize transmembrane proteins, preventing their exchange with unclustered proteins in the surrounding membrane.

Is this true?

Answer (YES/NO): YES